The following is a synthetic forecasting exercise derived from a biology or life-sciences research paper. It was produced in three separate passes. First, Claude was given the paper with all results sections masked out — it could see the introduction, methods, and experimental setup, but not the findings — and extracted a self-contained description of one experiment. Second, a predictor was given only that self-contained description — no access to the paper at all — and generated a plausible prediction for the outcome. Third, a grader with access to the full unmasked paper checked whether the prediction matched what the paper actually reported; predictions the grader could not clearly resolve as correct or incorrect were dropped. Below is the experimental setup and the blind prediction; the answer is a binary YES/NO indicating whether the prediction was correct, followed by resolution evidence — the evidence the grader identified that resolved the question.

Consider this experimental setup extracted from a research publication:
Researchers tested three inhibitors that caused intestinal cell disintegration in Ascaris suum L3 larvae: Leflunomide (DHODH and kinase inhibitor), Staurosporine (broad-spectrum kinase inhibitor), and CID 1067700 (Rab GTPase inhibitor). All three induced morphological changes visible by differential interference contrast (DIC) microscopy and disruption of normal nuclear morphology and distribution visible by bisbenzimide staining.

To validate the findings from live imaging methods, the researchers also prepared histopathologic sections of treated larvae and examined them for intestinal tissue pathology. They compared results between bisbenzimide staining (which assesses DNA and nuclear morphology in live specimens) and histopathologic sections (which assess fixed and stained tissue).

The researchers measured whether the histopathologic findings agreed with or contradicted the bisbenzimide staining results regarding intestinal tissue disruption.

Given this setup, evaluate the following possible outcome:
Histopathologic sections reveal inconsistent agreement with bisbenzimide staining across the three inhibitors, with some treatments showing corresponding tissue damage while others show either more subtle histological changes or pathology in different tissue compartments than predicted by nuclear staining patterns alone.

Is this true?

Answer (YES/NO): NO